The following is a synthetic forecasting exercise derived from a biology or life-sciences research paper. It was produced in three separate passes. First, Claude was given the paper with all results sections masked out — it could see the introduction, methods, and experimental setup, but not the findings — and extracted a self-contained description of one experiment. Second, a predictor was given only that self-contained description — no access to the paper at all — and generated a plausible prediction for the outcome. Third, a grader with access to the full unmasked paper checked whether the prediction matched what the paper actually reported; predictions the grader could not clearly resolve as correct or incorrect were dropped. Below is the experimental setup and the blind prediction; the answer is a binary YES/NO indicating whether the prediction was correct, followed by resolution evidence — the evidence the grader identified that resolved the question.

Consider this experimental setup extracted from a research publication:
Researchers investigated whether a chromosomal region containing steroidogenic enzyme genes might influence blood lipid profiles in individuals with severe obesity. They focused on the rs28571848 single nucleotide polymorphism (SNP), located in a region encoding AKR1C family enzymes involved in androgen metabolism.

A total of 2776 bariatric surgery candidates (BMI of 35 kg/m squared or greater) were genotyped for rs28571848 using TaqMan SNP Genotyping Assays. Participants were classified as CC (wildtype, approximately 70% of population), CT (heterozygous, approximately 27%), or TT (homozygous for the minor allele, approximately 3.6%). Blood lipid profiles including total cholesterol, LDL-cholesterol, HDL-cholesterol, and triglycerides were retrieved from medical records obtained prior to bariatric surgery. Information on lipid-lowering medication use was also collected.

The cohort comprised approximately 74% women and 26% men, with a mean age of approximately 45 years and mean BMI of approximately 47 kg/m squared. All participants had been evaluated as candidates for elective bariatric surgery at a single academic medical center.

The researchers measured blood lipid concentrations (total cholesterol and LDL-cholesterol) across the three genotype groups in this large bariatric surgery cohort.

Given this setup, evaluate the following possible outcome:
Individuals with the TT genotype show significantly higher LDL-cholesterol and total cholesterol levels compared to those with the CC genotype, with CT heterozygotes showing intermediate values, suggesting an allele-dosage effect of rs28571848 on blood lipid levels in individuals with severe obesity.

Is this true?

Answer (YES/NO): NO